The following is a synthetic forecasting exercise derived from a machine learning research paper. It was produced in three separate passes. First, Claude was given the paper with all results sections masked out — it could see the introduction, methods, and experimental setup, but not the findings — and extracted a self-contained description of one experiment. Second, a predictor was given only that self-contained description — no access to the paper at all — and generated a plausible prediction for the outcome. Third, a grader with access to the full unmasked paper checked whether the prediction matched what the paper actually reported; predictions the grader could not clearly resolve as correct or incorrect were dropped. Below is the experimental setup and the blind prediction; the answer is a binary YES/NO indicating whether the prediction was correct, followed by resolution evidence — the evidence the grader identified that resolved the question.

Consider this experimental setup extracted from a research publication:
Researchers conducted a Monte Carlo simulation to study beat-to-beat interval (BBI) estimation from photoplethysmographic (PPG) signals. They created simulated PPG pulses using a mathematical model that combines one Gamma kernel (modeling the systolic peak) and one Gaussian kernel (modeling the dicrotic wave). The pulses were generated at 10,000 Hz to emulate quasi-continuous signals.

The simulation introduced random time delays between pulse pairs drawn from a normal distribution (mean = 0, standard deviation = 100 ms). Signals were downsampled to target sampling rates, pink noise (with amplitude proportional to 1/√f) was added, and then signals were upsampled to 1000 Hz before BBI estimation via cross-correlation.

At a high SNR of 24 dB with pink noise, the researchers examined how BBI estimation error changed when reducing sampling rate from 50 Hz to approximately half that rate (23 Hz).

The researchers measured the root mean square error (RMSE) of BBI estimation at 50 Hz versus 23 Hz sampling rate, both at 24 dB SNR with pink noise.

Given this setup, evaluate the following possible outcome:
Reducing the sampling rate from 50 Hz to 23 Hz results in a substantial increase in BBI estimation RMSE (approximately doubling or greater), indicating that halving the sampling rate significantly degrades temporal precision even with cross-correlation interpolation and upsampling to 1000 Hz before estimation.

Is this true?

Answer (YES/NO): NO